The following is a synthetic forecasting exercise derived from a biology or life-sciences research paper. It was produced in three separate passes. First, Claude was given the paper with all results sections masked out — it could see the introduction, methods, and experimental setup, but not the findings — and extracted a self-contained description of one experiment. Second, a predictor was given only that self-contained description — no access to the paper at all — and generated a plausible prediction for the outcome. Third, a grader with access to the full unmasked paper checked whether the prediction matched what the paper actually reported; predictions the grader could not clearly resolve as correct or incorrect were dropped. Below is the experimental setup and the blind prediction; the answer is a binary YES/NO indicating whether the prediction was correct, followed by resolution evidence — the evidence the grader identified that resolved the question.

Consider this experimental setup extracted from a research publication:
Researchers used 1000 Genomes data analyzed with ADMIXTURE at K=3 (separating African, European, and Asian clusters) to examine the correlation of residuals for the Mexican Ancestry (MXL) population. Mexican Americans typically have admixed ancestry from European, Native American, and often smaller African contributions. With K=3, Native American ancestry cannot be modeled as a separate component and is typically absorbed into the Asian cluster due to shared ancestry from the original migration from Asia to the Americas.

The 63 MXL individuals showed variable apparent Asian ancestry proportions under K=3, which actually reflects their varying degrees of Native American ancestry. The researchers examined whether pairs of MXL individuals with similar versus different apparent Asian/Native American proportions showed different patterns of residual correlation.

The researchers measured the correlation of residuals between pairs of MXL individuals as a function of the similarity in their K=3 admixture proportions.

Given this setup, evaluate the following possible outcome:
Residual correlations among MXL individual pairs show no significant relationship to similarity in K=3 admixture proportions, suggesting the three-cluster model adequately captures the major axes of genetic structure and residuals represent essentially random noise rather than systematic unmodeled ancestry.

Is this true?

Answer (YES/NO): NO